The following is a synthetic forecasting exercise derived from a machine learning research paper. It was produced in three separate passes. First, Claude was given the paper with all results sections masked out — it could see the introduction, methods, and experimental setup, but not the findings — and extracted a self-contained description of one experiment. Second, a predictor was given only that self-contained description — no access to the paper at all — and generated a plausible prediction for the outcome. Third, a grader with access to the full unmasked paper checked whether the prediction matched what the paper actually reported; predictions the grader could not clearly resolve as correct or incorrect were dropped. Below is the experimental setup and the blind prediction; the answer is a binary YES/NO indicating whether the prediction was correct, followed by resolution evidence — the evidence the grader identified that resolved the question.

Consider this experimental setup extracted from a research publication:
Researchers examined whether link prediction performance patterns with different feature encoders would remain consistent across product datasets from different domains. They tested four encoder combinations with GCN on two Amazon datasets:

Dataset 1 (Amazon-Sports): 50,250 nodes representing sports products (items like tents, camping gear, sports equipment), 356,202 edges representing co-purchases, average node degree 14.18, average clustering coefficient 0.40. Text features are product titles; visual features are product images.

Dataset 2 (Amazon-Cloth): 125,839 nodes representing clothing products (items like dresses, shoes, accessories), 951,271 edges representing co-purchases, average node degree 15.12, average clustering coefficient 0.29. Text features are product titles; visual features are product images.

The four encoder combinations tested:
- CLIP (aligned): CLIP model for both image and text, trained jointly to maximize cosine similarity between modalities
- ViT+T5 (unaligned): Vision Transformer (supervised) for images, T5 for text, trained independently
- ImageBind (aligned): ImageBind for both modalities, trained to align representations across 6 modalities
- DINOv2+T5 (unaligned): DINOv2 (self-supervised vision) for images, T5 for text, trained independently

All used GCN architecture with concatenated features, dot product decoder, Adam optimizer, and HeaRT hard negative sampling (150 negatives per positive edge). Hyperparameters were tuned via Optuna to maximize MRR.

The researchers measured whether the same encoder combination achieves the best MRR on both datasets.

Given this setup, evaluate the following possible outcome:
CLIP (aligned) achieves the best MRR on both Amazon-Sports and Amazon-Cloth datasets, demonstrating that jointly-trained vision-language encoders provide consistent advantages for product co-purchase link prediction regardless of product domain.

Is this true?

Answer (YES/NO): NO